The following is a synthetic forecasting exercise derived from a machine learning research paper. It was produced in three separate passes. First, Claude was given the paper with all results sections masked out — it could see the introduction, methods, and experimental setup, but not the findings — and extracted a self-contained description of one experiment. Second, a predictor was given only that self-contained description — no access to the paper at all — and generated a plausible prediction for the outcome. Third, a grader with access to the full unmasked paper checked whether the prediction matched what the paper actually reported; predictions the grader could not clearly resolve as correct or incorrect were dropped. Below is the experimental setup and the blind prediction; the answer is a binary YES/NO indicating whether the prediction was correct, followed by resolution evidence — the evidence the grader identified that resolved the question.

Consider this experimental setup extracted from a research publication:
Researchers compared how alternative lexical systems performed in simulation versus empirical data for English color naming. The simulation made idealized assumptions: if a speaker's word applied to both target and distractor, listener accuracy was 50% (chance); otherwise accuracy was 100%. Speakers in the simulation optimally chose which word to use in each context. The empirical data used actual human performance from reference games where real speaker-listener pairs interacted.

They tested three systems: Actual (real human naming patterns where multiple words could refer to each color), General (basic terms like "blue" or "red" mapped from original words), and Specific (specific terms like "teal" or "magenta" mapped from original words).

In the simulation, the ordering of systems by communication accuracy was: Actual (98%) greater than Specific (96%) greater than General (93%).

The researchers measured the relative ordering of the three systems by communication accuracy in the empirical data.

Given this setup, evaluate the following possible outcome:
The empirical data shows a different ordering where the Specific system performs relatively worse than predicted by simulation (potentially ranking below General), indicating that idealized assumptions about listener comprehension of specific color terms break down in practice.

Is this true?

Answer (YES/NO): NO